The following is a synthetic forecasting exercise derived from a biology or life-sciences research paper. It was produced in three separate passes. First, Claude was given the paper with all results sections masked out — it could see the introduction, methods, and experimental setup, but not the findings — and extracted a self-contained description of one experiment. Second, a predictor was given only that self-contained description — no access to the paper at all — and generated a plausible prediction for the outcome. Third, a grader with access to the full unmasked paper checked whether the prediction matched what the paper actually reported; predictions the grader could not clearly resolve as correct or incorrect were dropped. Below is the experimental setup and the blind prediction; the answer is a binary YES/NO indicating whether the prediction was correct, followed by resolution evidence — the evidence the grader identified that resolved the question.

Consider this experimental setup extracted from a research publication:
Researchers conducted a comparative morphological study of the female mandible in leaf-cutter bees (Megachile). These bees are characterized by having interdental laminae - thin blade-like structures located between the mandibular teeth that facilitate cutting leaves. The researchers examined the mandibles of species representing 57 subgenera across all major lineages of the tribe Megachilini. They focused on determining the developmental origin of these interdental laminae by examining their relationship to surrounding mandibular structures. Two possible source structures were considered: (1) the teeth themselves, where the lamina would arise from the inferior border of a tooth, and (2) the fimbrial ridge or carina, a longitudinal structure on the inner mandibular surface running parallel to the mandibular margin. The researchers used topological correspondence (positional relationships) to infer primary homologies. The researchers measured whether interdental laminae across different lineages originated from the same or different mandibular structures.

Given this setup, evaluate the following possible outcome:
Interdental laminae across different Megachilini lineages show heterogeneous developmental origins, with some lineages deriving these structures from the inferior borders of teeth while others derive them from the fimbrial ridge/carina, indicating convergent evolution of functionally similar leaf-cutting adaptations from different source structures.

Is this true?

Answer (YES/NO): NO